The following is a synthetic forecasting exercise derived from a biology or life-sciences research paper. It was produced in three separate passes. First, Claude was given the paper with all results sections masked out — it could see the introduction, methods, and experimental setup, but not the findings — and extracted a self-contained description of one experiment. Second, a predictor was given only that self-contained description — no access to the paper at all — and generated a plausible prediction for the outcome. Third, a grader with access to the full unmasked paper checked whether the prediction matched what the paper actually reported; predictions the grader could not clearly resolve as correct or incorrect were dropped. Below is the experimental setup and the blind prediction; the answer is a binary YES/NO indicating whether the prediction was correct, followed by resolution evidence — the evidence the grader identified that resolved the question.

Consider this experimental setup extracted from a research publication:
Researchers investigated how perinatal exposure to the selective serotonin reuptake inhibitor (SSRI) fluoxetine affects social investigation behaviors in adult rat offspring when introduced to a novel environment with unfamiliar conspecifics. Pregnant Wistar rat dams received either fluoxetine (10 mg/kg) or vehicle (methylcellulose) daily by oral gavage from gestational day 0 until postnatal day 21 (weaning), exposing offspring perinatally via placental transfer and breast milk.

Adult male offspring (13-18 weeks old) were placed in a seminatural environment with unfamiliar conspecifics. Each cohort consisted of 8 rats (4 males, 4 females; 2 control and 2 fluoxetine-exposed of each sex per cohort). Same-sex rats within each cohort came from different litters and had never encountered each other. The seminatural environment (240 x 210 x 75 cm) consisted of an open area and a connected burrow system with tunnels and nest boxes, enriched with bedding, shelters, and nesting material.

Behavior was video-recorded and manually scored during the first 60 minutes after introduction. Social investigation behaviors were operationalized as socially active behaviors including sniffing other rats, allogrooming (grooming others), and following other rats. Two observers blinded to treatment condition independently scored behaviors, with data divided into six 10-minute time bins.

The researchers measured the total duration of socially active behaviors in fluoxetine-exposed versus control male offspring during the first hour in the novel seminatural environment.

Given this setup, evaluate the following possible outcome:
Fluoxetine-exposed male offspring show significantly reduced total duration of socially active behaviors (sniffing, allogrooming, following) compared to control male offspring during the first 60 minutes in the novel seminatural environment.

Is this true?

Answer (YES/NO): NO